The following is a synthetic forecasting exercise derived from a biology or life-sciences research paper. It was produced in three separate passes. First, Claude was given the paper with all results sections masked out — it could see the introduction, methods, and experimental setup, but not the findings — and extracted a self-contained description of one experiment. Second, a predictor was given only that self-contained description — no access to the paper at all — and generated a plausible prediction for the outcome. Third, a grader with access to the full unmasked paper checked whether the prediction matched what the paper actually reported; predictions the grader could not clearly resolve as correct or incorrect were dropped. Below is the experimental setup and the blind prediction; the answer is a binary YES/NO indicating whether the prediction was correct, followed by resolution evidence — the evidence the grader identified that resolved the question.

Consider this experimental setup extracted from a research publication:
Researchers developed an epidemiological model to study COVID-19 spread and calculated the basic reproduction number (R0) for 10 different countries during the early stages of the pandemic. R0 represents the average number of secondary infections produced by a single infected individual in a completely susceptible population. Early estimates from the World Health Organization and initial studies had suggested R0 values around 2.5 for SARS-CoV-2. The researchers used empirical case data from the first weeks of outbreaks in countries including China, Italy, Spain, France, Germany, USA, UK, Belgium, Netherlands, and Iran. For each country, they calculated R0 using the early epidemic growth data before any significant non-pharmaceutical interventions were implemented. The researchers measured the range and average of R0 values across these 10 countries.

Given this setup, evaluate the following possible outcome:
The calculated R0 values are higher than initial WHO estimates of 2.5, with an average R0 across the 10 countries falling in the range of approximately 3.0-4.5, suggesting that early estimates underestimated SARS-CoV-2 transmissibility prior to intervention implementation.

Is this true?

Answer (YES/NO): NO